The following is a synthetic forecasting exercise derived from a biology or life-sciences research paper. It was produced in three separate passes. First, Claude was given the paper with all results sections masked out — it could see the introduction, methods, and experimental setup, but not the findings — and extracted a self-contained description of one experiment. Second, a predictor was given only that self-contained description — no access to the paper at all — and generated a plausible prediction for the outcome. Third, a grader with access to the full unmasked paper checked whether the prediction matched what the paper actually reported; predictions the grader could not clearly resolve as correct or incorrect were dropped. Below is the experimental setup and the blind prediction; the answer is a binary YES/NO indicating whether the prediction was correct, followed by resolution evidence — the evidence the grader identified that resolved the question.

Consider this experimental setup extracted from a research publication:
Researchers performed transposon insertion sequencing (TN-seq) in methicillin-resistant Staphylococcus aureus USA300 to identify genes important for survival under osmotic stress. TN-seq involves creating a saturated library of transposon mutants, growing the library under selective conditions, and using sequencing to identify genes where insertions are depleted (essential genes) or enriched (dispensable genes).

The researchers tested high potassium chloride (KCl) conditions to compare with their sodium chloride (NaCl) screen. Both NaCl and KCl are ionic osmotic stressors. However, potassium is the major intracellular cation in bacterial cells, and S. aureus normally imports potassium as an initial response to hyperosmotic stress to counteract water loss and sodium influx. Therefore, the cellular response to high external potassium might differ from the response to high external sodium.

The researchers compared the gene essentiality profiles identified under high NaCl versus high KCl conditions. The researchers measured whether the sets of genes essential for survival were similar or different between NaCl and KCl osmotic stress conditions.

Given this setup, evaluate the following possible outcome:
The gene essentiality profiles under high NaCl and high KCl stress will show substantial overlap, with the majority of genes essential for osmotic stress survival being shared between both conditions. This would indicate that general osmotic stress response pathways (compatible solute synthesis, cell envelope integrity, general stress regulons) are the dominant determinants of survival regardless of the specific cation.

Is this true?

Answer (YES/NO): NO